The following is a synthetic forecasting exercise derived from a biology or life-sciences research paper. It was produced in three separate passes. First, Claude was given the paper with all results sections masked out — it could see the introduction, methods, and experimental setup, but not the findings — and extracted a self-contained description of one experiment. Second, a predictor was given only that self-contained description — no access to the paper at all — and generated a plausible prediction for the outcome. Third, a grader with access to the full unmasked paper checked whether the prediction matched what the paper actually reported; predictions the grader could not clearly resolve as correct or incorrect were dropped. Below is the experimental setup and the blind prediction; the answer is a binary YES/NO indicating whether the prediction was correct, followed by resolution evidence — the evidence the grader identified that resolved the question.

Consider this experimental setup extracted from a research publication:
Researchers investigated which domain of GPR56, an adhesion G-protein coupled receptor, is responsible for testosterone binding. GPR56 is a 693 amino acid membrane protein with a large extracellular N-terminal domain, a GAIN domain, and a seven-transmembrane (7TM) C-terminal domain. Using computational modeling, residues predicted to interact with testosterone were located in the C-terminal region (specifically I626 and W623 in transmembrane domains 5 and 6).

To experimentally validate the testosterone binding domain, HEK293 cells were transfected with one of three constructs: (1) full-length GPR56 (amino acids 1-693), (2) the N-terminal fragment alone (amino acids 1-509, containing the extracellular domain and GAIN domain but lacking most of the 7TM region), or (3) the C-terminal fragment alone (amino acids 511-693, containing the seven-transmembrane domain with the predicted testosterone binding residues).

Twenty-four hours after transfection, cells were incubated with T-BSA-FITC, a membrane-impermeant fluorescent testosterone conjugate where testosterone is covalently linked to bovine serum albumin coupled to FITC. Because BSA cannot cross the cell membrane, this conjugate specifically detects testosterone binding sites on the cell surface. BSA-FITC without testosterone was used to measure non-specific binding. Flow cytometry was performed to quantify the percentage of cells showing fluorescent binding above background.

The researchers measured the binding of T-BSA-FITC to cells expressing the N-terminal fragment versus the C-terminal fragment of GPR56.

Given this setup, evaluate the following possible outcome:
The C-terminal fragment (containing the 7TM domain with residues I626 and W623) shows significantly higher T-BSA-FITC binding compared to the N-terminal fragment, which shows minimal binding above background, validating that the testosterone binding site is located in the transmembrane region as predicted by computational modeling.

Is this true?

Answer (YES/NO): YES